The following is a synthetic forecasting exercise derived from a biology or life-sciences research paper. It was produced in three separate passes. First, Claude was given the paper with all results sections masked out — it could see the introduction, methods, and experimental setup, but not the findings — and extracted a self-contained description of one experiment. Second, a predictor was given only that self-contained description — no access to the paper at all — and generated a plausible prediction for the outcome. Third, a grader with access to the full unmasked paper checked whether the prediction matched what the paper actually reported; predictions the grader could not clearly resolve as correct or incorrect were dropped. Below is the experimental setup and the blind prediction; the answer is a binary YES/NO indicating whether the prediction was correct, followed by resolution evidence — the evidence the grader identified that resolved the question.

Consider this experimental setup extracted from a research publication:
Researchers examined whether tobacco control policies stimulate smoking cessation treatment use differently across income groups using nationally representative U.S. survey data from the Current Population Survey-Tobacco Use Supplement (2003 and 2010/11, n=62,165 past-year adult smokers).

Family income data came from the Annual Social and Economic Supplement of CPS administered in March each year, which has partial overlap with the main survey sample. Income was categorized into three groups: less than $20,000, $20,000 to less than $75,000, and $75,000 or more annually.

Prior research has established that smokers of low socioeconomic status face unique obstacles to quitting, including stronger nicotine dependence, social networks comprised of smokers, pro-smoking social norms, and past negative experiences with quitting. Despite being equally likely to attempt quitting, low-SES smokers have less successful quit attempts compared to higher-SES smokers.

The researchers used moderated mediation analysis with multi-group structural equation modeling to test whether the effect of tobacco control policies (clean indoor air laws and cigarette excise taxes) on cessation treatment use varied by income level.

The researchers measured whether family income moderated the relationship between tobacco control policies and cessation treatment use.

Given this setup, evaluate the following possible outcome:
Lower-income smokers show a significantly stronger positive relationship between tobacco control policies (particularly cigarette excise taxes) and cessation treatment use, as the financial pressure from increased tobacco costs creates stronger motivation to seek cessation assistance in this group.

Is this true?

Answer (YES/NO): NO